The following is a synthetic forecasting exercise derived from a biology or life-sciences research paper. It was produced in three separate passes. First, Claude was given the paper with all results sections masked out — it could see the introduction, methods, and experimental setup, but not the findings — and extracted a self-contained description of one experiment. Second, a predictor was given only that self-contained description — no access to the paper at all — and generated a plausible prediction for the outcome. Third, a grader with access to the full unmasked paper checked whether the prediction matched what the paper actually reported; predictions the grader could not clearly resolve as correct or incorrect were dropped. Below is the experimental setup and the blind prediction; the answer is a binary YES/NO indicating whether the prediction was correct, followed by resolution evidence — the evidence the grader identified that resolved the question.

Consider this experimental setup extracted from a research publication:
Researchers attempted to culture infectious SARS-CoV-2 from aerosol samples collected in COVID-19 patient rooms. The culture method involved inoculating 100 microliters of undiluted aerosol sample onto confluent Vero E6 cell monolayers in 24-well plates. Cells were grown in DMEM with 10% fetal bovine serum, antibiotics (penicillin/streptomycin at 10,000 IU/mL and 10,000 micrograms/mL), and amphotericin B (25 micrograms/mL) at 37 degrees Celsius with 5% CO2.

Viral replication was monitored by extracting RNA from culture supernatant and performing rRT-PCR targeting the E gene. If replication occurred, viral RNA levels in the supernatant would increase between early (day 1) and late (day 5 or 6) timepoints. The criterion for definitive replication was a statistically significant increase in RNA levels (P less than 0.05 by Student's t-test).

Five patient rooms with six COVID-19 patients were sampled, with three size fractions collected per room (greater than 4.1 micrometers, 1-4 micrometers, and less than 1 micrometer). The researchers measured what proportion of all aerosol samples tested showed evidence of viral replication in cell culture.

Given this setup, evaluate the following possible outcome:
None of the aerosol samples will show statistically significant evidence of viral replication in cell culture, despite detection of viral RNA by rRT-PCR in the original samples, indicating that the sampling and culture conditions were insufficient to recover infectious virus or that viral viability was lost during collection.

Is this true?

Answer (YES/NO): NO